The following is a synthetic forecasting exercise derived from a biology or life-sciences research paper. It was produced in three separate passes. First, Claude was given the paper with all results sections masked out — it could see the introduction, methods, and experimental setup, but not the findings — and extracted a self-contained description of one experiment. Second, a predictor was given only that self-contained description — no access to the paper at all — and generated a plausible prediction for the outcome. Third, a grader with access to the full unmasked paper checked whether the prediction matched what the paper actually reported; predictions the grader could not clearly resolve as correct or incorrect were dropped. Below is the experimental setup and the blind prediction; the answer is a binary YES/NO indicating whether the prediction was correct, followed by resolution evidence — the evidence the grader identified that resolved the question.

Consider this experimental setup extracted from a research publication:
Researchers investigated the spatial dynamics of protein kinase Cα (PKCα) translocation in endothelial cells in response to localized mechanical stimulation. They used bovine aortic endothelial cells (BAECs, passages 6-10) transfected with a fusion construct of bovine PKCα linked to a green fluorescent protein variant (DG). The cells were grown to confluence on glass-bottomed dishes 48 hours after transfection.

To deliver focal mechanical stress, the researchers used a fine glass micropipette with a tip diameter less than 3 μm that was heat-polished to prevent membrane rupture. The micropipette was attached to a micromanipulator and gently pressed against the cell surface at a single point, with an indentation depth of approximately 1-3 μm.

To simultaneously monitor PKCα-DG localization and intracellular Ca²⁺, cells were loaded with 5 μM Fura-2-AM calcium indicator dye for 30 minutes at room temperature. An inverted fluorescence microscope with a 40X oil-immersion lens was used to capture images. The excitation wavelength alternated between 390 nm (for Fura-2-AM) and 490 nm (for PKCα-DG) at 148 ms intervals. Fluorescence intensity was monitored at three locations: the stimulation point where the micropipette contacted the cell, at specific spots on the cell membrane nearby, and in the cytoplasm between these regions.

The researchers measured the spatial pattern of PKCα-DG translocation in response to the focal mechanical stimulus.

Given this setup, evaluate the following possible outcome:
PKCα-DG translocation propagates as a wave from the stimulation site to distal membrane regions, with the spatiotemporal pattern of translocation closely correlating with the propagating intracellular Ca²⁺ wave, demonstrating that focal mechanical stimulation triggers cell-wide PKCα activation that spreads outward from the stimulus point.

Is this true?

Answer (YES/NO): NO